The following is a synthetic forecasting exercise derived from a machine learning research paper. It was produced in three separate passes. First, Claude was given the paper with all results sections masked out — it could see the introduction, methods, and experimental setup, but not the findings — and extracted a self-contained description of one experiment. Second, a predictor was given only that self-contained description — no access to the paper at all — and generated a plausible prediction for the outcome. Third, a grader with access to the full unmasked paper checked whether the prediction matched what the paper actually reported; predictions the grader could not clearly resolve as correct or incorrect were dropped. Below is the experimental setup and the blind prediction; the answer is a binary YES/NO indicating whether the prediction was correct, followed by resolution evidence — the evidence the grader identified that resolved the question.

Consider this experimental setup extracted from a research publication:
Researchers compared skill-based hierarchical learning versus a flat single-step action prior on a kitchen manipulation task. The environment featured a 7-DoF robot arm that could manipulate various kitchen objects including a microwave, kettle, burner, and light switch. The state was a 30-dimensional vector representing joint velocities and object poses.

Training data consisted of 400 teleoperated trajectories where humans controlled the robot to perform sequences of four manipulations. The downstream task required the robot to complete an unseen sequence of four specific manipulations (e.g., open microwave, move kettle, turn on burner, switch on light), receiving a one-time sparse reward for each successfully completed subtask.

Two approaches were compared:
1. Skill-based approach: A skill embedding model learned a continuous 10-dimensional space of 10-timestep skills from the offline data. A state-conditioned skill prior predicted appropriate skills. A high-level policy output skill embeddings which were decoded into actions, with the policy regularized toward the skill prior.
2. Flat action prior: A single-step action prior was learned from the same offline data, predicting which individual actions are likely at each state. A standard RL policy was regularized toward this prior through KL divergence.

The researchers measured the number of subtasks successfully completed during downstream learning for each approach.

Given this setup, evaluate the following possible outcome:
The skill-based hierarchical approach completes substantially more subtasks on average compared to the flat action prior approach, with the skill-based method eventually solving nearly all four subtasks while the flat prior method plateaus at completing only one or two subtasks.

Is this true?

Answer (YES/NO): YES